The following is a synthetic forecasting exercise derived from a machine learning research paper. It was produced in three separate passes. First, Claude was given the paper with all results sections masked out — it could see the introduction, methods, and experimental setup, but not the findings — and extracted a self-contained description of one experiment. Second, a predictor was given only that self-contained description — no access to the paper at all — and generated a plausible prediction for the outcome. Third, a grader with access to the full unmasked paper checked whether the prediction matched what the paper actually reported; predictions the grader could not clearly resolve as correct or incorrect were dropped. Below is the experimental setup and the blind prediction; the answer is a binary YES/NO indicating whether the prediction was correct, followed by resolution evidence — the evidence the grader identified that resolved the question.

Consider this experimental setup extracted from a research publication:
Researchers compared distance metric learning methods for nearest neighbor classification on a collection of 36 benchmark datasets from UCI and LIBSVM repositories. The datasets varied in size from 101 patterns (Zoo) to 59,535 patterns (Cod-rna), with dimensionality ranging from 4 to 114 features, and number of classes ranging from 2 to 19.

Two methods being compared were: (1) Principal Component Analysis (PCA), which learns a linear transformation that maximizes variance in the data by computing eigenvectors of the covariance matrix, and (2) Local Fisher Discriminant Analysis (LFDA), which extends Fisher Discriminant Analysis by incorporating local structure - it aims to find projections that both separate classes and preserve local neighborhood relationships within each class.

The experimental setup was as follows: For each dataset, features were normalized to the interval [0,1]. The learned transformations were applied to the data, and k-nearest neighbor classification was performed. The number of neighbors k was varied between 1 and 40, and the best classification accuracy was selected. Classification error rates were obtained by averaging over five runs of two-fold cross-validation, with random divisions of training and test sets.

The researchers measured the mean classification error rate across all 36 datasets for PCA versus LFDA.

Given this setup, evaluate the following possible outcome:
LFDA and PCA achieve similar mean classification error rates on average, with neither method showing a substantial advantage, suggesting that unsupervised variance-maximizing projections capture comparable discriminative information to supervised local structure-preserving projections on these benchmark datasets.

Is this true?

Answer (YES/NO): NO